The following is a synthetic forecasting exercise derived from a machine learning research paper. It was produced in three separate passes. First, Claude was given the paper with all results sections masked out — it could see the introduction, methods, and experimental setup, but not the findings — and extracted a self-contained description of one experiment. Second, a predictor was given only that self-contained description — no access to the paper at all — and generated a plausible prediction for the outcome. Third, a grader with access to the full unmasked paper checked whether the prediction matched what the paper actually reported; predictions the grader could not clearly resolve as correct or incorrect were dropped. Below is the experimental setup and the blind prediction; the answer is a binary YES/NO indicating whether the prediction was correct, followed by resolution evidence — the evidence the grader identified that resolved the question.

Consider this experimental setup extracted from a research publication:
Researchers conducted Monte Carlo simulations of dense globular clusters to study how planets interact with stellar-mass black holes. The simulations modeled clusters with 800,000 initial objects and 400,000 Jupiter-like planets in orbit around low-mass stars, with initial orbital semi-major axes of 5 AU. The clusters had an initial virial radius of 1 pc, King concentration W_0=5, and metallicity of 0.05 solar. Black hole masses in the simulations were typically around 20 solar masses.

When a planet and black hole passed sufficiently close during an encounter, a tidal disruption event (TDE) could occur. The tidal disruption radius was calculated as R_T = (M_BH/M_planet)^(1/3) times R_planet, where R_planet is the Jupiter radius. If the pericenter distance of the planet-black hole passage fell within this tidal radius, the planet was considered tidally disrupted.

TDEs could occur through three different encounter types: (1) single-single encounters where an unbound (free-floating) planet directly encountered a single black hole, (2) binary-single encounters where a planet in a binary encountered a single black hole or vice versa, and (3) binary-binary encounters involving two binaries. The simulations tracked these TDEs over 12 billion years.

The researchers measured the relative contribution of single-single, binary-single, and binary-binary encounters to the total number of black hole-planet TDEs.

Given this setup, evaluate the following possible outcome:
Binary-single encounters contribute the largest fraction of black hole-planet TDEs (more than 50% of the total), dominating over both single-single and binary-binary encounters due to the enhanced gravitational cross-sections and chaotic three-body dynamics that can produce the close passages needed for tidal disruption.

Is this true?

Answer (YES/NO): NO